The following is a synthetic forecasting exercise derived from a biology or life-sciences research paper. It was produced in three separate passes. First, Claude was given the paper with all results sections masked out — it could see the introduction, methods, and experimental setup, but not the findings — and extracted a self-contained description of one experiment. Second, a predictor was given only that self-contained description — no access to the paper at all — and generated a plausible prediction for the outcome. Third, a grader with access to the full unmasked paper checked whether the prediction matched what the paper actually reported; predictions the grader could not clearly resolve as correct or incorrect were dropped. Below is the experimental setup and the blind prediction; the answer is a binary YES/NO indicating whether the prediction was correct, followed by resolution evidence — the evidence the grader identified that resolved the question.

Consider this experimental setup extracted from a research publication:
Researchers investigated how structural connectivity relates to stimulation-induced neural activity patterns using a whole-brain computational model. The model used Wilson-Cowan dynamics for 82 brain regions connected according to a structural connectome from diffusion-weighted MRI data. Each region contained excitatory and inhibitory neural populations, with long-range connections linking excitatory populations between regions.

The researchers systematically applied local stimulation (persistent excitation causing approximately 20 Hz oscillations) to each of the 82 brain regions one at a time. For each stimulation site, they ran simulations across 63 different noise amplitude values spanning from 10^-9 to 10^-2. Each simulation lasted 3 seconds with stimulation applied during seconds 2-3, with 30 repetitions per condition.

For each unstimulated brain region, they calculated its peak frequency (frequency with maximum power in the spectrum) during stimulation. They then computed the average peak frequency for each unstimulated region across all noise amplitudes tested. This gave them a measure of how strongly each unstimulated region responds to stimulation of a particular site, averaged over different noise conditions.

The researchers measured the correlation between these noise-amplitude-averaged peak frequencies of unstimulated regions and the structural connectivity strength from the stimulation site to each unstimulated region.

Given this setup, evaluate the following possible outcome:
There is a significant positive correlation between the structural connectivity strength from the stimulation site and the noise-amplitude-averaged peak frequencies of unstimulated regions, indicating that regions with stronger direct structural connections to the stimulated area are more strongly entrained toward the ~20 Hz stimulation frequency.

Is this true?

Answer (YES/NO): YES